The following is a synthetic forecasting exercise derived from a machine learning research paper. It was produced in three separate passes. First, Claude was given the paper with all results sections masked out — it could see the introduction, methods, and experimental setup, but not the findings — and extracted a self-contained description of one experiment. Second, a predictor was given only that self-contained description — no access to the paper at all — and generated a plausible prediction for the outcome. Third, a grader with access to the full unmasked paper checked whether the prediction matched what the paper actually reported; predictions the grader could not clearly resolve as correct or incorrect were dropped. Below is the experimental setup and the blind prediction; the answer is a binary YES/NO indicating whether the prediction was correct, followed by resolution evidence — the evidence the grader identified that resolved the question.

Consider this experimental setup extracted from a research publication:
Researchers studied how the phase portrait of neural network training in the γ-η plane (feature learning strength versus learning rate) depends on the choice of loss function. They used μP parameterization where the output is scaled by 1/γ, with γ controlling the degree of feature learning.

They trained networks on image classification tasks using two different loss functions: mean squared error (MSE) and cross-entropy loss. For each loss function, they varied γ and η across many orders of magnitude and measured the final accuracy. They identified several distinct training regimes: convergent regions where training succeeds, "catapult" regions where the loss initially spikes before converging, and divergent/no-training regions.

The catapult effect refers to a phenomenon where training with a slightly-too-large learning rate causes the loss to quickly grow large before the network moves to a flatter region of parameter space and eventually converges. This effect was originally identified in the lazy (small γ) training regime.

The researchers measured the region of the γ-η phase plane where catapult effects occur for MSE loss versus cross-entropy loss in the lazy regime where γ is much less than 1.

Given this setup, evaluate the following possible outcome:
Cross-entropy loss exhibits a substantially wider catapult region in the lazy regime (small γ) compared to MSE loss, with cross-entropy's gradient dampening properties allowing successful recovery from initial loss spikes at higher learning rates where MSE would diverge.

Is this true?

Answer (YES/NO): YES